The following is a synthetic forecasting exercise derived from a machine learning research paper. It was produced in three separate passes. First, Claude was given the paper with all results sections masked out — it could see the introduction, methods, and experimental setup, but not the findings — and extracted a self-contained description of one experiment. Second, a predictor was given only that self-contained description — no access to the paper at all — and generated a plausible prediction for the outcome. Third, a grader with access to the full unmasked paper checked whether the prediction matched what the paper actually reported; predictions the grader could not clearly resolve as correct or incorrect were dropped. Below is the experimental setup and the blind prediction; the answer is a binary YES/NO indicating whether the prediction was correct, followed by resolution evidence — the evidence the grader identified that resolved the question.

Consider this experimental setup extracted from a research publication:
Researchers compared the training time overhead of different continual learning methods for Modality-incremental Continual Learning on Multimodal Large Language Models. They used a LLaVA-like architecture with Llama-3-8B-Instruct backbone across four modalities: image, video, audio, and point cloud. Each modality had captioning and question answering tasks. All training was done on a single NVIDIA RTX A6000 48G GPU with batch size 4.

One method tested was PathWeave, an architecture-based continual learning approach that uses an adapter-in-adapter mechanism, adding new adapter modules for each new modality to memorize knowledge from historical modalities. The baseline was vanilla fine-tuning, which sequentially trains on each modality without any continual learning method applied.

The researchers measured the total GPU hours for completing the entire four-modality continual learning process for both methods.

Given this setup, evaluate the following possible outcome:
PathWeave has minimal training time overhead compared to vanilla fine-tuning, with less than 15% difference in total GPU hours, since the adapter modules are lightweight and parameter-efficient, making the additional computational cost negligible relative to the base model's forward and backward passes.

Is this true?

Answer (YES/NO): NO